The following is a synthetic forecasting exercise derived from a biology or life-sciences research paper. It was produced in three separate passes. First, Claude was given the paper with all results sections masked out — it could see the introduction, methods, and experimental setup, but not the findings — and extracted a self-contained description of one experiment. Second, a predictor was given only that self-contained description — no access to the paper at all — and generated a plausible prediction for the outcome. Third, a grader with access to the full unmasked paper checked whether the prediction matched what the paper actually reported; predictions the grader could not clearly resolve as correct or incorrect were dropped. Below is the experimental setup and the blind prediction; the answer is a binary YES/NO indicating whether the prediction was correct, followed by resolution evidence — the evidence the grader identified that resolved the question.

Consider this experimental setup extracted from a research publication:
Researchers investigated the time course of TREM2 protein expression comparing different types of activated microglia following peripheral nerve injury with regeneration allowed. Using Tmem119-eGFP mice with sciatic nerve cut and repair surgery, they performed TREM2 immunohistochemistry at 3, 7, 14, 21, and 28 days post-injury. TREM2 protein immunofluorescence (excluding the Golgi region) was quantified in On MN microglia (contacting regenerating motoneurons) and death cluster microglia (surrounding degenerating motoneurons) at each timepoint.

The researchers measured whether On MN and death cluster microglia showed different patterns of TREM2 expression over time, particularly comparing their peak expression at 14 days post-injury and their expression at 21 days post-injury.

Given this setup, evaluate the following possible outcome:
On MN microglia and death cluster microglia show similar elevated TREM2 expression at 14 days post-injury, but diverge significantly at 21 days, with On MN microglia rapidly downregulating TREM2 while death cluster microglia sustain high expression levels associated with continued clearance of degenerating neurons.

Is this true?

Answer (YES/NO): NO